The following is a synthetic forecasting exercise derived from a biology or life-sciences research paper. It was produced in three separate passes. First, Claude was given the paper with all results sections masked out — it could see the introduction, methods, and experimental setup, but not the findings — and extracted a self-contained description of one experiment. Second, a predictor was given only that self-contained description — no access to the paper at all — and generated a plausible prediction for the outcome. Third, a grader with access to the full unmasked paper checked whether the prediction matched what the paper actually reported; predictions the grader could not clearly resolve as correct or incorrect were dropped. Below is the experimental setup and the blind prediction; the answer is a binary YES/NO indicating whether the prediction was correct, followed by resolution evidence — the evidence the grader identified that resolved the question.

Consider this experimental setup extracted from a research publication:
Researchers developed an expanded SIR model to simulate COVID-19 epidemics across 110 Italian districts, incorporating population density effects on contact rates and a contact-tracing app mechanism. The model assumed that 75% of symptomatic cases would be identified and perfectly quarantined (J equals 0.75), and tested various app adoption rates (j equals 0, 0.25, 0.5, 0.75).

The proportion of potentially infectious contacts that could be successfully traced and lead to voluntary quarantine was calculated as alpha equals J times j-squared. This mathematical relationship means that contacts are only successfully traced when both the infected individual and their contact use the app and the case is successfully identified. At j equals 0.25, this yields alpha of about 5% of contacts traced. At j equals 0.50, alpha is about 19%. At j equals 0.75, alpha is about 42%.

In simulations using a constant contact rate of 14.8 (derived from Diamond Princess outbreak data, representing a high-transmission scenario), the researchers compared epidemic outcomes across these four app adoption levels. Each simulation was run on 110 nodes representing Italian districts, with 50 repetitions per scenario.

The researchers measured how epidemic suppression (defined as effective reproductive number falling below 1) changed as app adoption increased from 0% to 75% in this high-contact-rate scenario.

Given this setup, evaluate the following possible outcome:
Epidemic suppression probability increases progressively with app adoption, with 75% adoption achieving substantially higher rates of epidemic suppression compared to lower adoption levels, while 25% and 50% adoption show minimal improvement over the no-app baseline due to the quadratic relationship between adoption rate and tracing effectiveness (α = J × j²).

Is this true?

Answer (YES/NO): NO